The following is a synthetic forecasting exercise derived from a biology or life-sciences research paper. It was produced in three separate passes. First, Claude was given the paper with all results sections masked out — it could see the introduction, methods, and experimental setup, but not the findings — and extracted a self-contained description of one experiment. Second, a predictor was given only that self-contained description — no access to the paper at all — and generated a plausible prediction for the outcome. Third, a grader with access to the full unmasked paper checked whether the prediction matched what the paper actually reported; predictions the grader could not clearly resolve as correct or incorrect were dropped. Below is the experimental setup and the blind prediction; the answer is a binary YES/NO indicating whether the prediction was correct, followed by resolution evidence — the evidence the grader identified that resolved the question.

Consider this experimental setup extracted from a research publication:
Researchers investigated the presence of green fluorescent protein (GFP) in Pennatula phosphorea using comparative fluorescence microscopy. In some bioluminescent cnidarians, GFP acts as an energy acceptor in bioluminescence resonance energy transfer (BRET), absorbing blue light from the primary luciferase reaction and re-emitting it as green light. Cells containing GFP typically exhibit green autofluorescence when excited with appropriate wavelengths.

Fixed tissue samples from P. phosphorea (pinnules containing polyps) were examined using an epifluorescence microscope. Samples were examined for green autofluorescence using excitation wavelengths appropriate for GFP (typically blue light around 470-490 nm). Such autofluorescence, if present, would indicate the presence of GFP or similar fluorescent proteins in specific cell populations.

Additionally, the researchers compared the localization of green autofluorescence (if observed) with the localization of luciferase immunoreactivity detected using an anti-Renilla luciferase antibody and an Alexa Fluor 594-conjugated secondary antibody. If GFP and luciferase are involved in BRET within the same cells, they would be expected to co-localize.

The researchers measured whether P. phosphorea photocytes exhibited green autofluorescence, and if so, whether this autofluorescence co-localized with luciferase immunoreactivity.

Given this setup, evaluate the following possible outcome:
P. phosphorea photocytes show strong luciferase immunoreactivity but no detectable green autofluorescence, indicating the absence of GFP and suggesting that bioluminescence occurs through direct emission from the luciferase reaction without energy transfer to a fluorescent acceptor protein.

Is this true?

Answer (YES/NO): NO